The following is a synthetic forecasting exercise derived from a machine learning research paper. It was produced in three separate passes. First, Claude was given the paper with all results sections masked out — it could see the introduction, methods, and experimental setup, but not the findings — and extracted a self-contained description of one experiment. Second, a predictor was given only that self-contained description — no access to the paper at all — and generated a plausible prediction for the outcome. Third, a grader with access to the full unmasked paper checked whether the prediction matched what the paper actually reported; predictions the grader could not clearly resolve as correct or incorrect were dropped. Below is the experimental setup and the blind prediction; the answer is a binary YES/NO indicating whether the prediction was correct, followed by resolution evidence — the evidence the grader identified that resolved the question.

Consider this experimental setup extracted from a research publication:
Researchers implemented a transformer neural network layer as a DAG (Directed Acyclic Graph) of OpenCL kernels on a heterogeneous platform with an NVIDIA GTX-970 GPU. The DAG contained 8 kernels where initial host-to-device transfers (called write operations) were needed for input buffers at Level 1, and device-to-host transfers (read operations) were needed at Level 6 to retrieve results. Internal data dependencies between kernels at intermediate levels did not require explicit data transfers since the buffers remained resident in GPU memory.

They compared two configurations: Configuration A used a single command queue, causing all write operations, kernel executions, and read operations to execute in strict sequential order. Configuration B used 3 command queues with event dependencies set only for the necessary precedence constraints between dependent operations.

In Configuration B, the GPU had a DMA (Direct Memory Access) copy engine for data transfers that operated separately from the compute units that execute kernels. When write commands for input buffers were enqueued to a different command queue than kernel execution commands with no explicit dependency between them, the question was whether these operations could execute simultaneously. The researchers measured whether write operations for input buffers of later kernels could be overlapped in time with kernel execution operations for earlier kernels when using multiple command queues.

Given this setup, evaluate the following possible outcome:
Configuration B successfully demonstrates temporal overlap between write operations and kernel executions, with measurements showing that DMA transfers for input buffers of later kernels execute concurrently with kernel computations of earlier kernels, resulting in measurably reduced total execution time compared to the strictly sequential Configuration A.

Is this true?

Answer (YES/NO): YES